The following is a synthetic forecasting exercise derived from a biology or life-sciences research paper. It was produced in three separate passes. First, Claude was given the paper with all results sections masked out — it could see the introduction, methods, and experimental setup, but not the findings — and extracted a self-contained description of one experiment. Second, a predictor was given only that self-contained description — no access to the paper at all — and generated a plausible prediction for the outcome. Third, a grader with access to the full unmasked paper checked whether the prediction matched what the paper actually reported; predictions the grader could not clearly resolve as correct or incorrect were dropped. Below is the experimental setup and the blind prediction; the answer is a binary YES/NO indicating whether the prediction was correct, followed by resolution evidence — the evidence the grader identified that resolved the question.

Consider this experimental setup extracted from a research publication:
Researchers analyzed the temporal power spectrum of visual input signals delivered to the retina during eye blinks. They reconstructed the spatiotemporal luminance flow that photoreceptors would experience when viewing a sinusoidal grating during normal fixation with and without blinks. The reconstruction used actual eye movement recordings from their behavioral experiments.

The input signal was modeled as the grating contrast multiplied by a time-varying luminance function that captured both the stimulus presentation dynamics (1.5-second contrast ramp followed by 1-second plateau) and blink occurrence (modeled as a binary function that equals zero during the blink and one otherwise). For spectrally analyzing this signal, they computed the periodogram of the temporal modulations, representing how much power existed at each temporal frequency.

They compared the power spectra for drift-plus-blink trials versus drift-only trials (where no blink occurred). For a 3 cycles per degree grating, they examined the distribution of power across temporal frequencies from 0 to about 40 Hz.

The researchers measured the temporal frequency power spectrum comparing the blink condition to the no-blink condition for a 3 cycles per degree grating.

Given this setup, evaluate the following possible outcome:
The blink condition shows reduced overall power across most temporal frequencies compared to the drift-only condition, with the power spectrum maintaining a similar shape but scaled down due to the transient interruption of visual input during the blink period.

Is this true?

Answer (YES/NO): NO